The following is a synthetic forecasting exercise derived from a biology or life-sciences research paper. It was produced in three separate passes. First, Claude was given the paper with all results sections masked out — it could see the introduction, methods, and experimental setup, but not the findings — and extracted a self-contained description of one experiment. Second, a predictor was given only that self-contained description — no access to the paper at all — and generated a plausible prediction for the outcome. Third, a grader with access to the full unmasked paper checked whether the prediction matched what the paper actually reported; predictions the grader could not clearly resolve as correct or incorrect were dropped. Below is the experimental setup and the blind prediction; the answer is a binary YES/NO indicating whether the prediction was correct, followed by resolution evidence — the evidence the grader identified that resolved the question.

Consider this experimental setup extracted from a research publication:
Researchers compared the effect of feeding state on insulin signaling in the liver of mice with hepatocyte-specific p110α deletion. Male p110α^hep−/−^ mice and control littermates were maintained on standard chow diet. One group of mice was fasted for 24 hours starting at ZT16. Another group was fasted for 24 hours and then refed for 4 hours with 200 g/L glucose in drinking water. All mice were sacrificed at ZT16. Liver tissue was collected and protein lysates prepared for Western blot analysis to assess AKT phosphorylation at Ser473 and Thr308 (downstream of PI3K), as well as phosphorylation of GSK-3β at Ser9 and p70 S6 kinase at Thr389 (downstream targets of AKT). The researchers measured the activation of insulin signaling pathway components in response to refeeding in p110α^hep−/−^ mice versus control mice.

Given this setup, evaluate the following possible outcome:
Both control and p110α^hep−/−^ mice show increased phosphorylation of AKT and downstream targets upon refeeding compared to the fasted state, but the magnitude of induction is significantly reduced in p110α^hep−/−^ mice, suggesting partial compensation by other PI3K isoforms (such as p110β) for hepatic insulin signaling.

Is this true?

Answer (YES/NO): YES